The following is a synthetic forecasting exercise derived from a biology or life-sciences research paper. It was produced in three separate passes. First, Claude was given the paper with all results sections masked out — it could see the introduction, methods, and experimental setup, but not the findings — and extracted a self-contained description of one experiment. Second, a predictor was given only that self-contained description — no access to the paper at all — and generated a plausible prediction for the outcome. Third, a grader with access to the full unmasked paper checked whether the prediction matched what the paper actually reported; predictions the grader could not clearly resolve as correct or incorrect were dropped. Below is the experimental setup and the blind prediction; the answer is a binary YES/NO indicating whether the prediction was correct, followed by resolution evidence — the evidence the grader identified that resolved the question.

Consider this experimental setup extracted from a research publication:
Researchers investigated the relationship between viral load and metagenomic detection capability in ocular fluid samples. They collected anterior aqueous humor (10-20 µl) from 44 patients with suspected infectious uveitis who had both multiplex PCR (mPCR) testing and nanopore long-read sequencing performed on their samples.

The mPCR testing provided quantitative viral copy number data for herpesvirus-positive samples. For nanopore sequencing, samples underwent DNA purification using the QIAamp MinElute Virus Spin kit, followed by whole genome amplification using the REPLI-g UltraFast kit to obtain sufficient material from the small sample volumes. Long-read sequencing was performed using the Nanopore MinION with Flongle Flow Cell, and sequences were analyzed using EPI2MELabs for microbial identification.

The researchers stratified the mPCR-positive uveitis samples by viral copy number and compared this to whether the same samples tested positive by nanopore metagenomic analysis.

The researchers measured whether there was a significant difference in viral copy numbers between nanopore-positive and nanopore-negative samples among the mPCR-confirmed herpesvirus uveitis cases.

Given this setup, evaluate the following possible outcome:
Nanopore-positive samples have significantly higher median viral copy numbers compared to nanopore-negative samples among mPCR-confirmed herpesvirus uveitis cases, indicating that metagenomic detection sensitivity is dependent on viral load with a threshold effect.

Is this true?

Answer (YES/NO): YES